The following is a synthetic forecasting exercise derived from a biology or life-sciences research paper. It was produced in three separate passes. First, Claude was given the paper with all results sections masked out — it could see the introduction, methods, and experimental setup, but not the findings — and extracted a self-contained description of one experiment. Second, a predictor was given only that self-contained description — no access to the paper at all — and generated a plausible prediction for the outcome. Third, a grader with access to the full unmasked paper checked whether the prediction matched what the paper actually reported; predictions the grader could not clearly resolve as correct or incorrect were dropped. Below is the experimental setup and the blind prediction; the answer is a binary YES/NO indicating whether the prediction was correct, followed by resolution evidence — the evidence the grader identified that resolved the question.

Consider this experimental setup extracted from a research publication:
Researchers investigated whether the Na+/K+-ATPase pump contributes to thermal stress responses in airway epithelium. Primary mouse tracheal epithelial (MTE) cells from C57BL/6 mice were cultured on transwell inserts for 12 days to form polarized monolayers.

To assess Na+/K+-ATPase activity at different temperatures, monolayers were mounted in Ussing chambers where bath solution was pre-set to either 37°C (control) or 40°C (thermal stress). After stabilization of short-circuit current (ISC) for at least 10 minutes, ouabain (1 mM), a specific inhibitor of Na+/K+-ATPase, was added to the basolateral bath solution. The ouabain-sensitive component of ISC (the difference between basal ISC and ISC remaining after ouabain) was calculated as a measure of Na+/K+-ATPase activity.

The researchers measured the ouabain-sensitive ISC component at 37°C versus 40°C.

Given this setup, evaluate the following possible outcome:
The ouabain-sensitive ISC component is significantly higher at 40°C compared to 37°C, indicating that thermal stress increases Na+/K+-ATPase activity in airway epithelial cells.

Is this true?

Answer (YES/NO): YES